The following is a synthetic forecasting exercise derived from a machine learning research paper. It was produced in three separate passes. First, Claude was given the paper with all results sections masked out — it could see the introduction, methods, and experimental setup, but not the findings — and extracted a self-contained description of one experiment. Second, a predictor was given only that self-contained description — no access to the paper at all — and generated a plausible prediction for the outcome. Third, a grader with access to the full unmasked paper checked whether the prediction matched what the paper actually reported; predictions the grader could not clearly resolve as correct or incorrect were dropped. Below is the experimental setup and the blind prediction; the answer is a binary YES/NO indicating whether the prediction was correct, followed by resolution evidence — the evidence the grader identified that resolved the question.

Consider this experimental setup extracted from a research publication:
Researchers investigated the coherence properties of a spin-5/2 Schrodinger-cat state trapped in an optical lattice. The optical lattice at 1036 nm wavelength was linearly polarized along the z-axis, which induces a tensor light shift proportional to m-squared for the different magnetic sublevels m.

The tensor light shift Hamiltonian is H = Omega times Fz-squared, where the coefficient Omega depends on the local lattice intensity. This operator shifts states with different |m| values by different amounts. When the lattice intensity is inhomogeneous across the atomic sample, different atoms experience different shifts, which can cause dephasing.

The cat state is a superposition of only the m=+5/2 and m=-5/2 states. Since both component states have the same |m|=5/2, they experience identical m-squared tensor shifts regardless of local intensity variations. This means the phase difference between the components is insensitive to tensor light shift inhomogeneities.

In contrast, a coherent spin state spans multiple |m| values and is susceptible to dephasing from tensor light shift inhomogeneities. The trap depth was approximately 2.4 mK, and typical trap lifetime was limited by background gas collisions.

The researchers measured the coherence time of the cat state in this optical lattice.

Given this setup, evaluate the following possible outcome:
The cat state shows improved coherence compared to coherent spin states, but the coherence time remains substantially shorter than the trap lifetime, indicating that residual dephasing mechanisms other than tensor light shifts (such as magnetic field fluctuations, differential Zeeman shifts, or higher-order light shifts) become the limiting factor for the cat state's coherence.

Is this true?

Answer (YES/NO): NO